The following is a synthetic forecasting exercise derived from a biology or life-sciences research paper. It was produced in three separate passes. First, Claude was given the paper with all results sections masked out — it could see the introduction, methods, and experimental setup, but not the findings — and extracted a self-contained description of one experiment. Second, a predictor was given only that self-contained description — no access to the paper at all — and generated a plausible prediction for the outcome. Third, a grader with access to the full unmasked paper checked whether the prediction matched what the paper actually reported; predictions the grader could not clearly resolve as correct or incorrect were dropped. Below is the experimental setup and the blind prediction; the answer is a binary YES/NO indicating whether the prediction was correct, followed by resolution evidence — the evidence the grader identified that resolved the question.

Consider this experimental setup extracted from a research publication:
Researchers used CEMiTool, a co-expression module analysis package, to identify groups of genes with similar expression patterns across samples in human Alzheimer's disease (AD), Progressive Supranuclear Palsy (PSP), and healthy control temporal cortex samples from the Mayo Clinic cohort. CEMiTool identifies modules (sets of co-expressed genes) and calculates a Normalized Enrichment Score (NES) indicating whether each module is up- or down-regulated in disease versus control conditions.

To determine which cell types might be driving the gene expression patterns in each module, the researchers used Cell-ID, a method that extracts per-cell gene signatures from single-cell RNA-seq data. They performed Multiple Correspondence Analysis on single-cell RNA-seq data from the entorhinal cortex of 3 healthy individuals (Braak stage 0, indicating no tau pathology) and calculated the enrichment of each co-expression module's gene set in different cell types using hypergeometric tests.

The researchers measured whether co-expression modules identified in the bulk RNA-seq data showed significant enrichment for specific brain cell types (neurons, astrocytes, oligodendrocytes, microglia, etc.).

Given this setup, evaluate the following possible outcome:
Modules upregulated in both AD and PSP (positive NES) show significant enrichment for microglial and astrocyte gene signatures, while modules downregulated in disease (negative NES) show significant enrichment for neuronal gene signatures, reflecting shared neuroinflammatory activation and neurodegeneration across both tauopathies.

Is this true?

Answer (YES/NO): NO